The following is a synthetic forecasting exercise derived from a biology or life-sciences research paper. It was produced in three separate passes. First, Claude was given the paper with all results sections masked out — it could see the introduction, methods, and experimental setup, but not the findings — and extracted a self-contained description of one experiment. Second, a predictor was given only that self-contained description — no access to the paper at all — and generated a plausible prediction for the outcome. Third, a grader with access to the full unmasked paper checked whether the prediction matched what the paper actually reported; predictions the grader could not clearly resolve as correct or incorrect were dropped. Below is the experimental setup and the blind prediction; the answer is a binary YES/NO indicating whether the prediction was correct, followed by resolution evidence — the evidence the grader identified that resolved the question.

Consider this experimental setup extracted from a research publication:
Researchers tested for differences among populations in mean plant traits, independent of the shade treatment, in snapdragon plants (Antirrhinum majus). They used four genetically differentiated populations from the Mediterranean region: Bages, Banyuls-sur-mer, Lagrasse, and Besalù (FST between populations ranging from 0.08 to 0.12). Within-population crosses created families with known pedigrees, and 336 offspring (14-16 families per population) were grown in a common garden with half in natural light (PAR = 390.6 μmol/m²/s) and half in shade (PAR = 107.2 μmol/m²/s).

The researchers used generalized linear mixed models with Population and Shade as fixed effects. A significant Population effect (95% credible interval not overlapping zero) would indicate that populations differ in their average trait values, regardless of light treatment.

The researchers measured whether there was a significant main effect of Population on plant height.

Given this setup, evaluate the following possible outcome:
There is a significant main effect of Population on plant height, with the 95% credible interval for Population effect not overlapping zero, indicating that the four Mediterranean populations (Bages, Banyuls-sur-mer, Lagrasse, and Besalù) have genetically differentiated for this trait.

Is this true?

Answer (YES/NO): NO